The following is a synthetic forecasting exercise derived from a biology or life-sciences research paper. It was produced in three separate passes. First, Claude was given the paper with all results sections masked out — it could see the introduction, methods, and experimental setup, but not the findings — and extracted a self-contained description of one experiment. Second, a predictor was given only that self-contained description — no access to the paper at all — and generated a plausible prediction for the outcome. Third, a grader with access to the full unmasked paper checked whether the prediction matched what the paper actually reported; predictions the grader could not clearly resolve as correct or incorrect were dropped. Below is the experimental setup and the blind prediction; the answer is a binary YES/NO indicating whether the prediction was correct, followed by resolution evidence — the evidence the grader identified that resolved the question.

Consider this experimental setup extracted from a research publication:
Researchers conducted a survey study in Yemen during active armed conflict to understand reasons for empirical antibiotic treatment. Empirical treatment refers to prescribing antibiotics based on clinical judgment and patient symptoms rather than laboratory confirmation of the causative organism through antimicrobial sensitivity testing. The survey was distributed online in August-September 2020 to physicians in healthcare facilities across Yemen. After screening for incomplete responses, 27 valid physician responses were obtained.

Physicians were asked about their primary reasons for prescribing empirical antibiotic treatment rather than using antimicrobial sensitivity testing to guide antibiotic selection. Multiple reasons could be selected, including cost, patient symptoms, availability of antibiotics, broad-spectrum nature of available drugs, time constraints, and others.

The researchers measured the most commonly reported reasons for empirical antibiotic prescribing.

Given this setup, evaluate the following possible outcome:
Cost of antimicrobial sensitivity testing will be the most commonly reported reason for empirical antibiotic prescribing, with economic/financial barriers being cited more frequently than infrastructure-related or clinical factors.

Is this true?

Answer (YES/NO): YES